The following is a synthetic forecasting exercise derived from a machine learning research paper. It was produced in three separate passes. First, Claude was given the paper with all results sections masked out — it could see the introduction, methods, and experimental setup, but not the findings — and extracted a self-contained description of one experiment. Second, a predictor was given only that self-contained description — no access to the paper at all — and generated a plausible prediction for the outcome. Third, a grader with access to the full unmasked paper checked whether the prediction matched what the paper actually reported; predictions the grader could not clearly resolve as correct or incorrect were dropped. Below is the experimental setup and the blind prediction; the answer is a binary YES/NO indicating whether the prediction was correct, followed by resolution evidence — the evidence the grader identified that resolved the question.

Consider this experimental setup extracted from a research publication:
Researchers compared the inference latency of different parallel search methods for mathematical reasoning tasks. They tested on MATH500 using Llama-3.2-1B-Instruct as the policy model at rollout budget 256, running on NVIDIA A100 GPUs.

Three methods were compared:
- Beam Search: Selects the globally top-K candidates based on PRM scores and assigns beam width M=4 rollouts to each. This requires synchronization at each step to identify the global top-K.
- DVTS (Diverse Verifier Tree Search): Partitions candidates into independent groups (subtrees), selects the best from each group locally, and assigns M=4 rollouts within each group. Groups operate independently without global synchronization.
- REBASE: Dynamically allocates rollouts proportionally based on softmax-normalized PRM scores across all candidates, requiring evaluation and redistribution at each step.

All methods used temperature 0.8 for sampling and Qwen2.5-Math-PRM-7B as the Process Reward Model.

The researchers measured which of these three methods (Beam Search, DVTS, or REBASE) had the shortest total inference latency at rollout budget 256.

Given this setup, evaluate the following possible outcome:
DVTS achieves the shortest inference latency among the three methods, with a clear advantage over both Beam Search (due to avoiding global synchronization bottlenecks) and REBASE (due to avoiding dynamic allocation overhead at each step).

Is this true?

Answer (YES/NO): YES